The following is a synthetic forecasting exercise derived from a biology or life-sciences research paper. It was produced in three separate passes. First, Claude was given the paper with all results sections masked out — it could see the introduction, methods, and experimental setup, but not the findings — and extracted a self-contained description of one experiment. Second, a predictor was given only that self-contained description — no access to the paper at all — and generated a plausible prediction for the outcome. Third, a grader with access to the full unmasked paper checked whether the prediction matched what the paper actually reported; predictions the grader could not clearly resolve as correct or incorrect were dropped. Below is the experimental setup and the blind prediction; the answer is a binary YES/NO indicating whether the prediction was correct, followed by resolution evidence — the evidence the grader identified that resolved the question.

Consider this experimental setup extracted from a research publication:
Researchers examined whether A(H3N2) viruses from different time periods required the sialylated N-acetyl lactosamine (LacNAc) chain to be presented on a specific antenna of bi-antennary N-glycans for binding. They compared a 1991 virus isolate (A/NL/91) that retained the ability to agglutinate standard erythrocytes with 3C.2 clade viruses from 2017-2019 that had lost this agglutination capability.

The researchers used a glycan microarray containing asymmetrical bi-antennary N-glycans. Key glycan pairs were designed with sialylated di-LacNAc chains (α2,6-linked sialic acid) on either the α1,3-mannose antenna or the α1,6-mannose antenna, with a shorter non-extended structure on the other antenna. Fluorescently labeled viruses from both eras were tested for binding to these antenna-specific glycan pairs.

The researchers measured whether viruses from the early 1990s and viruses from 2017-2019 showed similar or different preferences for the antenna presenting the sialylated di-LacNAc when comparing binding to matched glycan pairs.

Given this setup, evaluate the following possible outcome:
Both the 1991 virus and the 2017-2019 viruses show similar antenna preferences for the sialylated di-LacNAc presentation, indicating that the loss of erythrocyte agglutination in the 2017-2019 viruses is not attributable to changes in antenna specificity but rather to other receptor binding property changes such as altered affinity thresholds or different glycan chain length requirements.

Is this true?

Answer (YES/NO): NO